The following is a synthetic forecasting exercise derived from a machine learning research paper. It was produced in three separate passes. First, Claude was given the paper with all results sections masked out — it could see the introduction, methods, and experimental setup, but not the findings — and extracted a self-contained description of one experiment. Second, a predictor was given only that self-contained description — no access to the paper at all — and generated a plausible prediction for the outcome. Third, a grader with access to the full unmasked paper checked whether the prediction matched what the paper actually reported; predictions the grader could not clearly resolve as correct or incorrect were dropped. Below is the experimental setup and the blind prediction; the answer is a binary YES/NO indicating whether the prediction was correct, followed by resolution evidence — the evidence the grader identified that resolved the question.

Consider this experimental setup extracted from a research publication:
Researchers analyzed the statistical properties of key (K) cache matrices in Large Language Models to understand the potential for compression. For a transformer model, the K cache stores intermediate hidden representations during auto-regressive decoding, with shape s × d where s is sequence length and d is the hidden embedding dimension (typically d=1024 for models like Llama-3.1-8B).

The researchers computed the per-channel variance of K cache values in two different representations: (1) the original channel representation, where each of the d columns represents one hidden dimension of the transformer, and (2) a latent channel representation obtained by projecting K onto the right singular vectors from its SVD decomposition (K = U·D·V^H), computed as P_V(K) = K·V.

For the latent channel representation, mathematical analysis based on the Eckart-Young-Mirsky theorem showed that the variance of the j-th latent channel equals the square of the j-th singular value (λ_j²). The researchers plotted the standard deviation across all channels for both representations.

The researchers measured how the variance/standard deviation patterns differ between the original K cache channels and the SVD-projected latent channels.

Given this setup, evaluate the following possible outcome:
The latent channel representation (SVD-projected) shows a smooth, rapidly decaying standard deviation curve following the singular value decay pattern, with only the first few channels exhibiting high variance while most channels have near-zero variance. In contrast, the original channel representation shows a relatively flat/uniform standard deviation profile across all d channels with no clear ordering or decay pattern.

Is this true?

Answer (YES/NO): YES